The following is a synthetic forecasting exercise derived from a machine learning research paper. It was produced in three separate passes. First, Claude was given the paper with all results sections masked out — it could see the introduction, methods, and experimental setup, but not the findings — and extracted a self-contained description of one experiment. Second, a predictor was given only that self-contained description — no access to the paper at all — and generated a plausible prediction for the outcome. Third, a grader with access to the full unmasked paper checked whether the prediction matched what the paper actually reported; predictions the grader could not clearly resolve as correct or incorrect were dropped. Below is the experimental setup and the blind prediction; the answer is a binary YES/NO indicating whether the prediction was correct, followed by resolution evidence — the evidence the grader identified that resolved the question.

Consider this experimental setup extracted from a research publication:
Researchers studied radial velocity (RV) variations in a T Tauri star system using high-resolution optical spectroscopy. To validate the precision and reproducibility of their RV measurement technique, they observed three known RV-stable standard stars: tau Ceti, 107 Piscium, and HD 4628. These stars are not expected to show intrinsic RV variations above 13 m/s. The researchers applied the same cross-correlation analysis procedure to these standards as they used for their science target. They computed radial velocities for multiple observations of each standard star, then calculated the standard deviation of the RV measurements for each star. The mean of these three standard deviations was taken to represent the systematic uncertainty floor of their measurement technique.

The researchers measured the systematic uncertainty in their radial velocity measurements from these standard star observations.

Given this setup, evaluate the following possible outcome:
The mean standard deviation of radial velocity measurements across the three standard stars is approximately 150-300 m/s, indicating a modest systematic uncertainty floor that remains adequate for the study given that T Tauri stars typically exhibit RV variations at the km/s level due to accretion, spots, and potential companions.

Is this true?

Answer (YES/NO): YES